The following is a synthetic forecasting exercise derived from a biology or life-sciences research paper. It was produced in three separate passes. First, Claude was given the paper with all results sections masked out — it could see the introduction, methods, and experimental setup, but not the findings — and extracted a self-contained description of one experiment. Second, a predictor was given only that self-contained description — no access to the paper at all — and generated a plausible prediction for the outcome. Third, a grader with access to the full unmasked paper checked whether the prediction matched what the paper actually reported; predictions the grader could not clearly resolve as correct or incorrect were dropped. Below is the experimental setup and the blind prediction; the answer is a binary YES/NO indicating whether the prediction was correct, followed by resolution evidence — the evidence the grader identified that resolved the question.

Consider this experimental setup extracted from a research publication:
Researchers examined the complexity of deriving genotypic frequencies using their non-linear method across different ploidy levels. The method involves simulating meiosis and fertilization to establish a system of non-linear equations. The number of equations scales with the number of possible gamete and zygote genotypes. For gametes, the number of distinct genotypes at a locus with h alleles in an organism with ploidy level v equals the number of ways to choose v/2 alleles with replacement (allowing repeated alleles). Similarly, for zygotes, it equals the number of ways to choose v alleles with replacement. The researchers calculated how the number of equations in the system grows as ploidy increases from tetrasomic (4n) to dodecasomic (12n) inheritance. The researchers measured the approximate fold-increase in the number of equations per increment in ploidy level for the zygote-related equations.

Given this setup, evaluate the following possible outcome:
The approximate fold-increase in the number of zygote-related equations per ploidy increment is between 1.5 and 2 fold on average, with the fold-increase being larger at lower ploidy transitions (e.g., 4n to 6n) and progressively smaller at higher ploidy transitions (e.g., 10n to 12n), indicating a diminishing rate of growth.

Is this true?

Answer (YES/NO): NO